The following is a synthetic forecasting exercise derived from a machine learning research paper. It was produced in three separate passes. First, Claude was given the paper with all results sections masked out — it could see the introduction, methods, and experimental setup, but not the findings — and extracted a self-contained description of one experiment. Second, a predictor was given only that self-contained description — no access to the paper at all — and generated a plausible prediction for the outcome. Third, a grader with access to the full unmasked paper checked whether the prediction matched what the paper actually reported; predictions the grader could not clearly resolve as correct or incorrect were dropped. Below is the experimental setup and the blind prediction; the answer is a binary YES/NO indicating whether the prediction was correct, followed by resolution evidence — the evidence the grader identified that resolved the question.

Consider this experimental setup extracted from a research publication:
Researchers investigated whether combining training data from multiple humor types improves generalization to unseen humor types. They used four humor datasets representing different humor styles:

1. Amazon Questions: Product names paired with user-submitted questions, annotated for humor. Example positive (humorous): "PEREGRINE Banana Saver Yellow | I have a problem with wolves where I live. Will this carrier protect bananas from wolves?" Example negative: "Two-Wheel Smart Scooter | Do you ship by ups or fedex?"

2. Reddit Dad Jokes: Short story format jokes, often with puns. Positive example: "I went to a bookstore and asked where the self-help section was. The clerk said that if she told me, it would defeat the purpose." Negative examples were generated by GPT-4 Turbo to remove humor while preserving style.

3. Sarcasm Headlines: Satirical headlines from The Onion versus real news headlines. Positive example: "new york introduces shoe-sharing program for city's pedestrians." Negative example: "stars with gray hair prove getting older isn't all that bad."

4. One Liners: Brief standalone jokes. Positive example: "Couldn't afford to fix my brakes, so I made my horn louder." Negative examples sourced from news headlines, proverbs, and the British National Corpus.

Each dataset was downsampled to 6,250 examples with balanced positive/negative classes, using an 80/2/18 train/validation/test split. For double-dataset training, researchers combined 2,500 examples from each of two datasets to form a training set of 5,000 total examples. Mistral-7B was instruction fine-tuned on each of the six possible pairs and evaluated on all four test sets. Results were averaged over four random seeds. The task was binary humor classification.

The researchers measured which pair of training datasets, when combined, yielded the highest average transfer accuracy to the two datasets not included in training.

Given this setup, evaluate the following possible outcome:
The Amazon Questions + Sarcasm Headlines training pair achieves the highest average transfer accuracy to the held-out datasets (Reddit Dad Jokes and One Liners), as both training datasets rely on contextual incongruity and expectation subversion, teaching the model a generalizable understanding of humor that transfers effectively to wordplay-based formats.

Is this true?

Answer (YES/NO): NO